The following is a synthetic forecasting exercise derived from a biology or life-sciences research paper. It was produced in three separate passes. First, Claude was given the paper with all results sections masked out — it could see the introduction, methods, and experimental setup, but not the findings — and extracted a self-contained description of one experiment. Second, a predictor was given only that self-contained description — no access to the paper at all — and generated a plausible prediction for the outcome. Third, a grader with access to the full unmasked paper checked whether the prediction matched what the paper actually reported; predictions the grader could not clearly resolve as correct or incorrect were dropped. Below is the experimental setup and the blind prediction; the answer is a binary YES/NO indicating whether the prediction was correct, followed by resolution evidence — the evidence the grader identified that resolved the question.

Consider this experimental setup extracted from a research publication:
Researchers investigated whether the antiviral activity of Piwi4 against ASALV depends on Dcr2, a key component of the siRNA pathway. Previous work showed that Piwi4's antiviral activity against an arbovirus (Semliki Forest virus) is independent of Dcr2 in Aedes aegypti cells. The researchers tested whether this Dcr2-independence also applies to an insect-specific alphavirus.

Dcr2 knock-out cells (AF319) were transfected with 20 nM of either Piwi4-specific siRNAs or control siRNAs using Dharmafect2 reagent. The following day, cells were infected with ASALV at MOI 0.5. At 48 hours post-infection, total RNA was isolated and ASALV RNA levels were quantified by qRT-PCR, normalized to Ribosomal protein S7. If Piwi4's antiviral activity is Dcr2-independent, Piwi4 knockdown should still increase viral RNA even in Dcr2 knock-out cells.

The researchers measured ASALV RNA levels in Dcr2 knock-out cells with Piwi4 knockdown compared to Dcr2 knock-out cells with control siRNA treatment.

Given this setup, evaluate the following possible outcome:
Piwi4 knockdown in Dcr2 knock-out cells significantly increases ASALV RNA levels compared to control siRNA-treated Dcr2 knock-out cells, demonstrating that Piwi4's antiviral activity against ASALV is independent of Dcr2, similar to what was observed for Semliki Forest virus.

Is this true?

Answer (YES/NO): NO